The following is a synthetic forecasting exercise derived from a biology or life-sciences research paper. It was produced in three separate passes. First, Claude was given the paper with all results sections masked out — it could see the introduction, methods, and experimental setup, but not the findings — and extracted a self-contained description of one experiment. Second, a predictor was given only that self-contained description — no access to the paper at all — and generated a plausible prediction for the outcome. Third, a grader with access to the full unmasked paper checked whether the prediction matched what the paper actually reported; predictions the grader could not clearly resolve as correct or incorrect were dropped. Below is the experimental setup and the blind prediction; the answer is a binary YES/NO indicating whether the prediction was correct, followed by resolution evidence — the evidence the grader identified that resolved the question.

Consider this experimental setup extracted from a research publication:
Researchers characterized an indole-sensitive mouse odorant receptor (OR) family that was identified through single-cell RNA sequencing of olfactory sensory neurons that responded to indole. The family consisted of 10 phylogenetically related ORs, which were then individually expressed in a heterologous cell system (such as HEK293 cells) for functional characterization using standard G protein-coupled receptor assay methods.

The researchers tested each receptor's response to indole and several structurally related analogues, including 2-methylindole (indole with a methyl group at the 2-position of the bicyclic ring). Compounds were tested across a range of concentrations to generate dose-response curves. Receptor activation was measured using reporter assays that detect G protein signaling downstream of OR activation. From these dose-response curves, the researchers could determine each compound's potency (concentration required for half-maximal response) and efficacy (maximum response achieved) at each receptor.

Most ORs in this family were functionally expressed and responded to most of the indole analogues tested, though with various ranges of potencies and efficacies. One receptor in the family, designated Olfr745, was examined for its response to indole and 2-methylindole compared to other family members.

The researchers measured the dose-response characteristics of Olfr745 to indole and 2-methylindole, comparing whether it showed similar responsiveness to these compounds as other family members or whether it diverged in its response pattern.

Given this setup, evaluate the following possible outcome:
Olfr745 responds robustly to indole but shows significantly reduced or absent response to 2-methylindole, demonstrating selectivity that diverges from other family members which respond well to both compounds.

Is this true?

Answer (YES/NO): NO